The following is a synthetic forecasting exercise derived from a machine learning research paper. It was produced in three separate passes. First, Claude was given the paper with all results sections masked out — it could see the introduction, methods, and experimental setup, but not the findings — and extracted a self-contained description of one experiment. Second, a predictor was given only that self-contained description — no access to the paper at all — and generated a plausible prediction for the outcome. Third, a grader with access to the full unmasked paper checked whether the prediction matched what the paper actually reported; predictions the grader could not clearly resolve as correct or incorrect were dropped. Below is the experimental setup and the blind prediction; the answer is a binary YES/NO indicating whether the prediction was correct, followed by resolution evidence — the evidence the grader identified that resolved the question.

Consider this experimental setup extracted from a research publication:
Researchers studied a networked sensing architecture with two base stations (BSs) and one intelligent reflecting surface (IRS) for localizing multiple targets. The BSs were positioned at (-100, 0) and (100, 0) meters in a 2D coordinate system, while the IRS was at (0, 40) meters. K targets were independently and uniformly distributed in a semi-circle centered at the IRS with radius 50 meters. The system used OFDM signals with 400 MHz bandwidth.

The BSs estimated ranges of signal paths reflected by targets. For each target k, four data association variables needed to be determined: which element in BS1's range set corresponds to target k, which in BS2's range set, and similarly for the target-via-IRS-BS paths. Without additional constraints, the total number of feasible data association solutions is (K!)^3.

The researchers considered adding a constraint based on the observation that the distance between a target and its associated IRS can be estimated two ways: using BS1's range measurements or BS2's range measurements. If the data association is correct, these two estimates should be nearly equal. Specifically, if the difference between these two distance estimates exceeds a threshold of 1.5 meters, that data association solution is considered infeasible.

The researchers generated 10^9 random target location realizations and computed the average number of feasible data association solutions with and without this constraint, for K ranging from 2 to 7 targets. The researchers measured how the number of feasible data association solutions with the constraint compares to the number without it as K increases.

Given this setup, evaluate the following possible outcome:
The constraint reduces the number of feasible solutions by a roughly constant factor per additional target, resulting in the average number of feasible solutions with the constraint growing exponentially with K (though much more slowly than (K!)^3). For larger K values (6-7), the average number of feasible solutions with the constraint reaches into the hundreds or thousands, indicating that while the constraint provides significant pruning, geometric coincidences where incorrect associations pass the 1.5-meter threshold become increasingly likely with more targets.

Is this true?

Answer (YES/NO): NO